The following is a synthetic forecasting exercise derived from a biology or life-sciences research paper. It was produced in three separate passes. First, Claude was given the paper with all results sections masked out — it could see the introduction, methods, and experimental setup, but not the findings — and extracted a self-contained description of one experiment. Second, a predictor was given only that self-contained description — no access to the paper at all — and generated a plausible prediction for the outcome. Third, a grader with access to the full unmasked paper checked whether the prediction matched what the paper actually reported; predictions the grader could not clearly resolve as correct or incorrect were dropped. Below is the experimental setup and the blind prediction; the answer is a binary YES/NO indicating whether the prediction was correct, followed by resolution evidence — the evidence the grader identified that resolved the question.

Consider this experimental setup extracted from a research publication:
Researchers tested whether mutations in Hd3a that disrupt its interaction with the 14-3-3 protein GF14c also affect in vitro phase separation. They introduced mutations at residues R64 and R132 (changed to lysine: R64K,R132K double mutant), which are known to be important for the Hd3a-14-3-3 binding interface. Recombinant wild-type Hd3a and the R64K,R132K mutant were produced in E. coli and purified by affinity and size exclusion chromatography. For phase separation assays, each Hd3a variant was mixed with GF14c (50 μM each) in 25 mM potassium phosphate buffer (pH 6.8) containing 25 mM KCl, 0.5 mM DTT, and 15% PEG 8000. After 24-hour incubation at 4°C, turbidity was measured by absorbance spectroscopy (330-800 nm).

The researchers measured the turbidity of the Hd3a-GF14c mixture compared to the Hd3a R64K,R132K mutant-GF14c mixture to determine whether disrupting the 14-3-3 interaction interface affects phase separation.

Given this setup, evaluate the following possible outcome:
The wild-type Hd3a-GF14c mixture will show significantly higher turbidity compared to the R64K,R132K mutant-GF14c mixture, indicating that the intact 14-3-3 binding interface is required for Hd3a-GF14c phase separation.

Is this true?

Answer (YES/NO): YES